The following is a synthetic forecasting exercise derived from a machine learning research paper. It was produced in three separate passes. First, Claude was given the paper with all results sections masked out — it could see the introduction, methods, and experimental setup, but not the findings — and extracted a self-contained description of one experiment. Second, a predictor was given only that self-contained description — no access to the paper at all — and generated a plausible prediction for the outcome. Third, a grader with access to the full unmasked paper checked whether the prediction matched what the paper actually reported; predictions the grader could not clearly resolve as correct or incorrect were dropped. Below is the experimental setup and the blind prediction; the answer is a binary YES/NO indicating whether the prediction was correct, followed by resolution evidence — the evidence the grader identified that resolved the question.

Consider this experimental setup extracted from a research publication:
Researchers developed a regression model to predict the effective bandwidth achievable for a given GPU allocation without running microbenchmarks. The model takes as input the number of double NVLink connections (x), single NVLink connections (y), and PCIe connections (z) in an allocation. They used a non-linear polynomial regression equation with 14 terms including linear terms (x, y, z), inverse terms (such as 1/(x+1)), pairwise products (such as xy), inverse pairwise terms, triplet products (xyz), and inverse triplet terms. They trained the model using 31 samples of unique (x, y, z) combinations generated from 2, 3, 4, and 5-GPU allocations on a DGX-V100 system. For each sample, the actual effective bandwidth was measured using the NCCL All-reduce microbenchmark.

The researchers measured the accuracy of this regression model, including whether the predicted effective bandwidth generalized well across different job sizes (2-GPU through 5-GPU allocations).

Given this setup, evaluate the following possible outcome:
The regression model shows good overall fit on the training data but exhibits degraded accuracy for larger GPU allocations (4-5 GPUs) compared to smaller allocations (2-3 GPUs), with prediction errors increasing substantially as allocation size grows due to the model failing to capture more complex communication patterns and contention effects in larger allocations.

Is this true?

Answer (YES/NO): NO